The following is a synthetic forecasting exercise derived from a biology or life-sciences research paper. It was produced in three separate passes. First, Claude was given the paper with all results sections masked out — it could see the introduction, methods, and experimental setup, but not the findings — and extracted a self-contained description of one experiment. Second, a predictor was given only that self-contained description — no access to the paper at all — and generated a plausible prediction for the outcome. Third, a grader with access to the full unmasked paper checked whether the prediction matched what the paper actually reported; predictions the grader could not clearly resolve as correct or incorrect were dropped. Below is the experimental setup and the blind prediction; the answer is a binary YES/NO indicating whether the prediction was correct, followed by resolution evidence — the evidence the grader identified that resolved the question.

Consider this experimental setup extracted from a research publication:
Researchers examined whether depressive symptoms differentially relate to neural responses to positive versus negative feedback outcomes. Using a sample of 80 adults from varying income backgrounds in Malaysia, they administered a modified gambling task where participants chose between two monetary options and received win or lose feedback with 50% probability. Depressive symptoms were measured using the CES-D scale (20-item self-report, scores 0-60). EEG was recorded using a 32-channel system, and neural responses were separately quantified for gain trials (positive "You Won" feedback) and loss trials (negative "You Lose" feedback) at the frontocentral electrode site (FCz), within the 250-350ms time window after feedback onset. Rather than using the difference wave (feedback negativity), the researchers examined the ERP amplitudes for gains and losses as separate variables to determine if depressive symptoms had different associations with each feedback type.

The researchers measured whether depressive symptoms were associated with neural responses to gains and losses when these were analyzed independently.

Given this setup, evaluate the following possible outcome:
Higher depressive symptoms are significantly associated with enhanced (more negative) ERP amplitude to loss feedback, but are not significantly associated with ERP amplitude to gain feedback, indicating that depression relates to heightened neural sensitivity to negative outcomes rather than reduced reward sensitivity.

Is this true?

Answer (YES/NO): NO